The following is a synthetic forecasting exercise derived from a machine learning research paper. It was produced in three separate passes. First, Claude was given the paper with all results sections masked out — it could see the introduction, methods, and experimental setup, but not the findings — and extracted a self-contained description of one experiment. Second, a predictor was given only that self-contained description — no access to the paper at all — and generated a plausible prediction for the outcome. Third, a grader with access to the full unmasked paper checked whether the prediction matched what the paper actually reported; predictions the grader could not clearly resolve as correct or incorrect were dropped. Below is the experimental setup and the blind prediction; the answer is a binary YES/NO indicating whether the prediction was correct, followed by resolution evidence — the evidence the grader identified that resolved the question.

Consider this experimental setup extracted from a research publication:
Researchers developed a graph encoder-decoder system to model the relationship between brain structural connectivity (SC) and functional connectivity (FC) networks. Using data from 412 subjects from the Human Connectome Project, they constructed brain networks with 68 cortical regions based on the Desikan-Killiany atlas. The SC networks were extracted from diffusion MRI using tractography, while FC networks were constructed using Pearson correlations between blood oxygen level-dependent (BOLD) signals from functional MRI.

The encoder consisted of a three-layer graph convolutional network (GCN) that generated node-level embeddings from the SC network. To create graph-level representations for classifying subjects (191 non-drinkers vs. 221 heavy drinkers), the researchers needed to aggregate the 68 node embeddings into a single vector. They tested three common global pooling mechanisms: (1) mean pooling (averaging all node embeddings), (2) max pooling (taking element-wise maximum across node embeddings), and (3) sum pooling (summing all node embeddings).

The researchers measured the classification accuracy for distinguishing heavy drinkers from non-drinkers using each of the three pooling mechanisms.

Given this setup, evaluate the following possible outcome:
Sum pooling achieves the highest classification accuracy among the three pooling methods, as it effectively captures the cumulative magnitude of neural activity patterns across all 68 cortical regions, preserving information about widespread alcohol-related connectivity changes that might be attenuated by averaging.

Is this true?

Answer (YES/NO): NO